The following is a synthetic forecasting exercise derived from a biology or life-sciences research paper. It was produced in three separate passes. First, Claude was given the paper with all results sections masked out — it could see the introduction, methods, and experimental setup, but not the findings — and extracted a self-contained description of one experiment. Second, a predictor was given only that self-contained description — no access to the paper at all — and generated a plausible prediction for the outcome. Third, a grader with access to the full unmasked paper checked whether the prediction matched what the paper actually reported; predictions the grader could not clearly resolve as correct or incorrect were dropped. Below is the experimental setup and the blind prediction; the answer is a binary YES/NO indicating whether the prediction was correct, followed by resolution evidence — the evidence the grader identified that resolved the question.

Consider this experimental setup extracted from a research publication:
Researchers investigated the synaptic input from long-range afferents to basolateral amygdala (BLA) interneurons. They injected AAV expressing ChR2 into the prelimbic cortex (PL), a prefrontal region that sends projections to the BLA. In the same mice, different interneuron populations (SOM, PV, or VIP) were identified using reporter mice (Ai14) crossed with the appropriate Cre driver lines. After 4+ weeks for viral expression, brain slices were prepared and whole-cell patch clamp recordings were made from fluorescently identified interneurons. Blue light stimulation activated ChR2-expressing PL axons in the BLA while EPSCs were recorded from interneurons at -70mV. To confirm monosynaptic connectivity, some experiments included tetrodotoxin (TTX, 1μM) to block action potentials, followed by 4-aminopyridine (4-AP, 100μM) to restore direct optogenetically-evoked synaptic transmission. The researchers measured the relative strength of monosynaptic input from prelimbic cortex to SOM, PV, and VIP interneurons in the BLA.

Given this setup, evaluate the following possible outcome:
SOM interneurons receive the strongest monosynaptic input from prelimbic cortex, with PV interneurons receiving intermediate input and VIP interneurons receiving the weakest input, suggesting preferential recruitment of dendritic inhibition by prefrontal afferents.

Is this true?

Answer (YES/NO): NO